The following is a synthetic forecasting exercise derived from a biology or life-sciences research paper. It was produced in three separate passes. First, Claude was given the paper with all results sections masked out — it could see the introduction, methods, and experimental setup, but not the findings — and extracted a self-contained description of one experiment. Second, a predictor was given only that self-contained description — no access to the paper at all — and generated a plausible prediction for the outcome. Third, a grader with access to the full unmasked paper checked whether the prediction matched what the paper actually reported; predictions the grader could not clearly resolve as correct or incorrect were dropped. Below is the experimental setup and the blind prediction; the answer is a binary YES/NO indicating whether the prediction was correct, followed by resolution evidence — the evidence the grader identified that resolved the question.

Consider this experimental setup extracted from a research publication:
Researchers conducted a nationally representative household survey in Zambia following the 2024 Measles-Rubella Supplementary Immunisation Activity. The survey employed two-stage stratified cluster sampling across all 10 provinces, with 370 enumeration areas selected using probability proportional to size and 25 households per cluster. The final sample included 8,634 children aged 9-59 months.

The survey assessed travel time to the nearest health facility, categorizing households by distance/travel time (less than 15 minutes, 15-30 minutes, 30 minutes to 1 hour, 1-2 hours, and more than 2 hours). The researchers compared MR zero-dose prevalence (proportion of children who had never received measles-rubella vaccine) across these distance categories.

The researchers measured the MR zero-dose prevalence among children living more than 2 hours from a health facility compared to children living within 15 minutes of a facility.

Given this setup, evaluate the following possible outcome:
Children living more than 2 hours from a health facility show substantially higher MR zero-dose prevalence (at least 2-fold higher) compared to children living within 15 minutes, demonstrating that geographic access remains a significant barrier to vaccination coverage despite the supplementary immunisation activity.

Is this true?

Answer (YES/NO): YES